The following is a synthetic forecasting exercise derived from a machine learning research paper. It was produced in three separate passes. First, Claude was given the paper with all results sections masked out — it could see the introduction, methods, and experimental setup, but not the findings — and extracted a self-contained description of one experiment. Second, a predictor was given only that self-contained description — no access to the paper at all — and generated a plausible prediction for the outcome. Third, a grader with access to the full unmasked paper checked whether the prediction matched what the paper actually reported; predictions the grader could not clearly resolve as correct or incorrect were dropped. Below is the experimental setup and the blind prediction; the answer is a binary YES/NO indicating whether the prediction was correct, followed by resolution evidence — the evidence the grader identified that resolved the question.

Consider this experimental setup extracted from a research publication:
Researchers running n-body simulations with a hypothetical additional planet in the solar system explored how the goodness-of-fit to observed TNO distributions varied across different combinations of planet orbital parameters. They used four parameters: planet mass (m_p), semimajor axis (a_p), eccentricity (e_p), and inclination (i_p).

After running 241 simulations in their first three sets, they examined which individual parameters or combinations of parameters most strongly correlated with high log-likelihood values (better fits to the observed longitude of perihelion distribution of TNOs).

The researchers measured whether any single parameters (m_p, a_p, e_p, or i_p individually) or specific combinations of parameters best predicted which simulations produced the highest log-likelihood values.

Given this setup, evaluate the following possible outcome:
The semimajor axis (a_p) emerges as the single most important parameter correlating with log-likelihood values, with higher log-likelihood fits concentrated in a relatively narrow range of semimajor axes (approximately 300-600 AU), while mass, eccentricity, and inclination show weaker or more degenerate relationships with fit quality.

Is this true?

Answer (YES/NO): NO